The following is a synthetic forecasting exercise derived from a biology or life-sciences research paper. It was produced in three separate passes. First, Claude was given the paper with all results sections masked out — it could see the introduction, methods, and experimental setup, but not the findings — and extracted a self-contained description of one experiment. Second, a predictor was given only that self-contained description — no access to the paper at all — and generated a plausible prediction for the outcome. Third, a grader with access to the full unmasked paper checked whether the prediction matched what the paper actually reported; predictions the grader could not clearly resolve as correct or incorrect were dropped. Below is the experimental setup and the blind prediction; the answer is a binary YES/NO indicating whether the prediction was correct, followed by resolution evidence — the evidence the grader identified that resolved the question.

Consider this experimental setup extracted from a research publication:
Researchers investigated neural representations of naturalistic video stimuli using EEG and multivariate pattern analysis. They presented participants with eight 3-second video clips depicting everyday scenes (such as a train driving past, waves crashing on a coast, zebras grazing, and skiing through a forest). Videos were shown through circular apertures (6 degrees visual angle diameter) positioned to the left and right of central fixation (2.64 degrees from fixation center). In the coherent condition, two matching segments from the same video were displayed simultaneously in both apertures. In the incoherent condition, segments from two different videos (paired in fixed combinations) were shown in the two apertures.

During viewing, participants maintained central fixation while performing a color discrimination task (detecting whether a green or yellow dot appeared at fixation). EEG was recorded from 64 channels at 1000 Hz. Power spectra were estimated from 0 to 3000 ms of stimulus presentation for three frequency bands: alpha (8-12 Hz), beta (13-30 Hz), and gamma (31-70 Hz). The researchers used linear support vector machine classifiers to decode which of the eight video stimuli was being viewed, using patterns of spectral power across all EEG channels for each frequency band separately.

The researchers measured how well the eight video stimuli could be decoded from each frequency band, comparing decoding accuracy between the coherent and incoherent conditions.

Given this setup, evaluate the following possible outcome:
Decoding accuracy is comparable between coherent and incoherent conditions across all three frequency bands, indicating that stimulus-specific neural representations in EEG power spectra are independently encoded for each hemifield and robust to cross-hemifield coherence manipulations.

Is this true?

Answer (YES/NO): NO